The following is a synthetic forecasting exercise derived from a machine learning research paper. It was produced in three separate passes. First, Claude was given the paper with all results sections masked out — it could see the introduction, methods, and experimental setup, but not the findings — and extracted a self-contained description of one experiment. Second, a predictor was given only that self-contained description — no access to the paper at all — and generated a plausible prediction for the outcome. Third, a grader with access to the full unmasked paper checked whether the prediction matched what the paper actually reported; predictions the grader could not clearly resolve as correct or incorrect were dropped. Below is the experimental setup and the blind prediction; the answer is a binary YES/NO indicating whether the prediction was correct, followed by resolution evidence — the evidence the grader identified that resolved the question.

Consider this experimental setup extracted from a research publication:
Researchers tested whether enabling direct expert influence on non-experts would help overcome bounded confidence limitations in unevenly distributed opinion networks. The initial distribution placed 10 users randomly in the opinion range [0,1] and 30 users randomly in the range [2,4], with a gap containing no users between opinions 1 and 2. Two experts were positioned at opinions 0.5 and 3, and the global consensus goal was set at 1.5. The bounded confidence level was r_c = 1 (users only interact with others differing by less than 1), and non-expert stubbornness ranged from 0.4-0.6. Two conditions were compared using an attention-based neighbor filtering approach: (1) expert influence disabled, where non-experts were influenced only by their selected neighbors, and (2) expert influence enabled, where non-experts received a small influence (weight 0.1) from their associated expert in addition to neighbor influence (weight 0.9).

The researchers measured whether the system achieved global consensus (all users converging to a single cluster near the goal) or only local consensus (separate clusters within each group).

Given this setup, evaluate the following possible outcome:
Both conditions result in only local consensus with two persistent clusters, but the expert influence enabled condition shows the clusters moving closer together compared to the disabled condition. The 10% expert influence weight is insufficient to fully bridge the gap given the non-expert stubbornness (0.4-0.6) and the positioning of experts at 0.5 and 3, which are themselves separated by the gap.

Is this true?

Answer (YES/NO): NO